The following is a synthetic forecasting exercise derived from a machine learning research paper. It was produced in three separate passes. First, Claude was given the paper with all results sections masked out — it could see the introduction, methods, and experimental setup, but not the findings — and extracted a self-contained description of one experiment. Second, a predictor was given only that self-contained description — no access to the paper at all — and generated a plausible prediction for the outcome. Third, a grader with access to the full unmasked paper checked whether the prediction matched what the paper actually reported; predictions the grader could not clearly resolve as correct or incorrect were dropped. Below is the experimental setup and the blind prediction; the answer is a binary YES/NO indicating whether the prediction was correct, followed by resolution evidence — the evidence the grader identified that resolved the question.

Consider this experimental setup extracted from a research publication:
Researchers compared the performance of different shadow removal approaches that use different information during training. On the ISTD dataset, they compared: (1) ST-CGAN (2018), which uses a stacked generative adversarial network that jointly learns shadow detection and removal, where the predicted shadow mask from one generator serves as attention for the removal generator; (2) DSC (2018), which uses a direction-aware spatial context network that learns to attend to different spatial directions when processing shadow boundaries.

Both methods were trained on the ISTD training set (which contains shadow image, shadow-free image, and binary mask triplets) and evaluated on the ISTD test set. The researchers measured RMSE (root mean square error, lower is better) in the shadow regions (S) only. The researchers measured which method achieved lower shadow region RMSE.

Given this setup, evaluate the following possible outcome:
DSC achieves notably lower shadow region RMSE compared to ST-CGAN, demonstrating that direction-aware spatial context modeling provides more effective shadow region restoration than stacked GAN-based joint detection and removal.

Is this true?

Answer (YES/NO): YES